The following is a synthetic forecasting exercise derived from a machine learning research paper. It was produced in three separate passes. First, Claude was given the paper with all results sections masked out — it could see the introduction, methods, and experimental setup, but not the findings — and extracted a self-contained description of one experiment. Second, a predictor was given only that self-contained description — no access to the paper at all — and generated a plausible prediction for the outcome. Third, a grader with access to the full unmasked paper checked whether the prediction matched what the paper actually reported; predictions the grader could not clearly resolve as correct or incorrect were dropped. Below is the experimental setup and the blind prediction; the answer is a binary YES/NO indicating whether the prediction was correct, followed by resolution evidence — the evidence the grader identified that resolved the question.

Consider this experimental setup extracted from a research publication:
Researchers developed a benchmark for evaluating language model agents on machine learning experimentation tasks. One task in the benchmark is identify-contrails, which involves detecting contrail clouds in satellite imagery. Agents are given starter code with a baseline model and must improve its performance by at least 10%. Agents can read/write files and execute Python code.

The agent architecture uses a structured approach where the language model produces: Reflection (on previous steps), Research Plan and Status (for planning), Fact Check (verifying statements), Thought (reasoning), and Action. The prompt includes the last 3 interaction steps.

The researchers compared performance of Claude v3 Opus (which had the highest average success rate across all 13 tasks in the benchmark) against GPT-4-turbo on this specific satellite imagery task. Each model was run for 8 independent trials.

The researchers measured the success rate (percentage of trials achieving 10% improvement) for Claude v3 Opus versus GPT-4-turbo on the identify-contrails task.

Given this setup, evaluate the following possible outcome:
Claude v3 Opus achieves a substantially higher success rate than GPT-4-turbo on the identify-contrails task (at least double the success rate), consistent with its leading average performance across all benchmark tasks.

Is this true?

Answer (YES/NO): NO